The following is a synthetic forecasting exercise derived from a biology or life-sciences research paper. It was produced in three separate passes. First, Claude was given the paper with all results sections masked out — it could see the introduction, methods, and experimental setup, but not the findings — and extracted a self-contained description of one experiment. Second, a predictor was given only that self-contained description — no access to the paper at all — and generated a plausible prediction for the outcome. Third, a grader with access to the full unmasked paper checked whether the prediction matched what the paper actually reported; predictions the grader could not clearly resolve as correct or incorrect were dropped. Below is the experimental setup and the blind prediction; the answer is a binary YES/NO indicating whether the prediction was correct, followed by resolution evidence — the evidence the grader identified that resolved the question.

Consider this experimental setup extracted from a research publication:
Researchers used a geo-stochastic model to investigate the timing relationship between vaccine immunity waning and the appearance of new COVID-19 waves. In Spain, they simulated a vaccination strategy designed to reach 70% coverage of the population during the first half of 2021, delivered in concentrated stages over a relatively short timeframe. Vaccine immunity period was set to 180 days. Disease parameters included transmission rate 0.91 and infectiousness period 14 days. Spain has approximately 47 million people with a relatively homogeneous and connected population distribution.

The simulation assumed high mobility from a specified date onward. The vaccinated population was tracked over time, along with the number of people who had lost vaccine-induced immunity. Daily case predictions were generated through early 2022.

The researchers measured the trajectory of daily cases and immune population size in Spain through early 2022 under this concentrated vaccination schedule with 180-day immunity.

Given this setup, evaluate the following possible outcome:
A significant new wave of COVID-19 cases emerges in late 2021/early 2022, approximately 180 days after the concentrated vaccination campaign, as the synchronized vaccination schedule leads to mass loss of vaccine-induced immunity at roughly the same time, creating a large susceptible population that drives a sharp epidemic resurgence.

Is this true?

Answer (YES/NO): YES